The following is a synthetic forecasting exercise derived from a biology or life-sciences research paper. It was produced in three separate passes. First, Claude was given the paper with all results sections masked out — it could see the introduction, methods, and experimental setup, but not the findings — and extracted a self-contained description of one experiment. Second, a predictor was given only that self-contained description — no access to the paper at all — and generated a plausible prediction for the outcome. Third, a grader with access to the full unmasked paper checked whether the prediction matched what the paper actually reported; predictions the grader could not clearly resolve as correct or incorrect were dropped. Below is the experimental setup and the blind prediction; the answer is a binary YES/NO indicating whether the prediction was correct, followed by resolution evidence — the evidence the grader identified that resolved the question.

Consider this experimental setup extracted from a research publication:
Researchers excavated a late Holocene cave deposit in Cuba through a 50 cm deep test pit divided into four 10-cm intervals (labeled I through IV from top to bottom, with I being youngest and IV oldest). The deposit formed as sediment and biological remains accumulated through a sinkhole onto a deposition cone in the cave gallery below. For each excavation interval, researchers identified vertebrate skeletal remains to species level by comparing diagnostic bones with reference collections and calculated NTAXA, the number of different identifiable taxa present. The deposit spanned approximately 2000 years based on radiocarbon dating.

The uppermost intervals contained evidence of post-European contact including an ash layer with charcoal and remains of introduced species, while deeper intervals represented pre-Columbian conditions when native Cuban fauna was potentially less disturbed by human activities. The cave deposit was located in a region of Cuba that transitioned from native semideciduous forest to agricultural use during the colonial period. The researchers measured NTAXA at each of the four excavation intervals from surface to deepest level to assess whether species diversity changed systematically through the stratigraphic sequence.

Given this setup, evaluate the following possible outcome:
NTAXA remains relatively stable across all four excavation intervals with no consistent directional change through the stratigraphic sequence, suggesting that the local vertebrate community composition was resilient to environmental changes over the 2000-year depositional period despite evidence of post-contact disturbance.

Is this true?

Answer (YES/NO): NO